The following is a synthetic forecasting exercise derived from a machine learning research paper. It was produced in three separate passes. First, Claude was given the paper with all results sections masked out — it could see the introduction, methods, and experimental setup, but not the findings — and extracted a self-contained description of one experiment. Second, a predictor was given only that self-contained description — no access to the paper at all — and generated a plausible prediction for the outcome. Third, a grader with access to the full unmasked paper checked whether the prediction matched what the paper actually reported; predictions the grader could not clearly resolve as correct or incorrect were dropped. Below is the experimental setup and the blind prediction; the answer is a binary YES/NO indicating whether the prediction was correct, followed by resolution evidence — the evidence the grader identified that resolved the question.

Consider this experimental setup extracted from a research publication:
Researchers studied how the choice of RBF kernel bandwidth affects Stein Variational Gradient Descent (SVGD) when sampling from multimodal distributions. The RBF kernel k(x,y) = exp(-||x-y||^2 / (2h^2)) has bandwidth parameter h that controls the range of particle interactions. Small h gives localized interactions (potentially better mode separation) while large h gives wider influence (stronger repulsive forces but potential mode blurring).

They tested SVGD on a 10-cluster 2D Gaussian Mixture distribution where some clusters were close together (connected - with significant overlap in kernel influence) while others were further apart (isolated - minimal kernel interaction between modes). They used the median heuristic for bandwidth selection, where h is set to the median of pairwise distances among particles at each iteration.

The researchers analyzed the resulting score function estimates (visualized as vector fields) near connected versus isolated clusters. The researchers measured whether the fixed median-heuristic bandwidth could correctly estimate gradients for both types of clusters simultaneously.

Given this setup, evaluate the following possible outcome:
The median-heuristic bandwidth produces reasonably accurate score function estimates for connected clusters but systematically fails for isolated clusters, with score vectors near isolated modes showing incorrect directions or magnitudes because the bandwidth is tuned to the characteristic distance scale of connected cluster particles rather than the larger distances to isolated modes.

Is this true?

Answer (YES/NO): NO